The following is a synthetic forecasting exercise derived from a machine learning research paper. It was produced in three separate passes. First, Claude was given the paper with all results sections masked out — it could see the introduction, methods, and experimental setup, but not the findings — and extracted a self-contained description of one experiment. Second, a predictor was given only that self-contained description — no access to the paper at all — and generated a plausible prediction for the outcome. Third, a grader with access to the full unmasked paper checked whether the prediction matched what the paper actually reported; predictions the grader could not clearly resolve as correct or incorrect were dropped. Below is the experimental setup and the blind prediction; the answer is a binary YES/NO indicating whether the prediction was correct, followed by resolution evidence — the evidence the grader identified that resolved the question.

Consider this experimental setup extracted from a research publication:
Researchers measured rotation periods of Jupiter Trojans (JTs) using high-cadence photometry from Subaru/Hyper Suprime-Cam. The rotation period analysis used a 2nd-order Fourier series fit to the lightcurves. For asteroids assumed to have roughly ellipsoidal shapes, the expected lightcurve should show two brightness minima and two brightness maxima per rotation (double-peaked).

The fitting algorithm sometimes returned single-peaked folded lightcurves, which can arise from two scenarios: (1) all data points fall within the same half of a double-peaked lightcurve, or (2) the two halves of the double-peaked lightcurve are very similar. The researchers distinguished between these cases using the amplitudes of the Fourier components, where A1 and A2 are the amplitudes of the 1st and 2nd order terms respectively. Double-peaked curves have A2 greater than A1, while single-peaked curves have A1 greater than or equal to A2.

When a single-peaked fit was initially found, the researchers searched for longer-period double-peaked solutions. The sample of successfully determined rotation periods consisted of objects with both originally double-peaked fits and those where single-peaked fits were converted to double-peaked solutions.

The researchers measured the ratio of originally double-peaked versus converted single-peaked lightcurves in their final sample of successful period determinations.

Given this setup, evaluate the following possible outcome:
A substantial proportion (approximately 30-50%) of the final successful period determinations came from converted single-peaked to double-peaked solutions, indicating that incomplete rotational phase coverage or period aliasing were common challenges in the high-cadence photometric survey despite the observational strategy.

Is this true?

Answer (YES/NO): NO